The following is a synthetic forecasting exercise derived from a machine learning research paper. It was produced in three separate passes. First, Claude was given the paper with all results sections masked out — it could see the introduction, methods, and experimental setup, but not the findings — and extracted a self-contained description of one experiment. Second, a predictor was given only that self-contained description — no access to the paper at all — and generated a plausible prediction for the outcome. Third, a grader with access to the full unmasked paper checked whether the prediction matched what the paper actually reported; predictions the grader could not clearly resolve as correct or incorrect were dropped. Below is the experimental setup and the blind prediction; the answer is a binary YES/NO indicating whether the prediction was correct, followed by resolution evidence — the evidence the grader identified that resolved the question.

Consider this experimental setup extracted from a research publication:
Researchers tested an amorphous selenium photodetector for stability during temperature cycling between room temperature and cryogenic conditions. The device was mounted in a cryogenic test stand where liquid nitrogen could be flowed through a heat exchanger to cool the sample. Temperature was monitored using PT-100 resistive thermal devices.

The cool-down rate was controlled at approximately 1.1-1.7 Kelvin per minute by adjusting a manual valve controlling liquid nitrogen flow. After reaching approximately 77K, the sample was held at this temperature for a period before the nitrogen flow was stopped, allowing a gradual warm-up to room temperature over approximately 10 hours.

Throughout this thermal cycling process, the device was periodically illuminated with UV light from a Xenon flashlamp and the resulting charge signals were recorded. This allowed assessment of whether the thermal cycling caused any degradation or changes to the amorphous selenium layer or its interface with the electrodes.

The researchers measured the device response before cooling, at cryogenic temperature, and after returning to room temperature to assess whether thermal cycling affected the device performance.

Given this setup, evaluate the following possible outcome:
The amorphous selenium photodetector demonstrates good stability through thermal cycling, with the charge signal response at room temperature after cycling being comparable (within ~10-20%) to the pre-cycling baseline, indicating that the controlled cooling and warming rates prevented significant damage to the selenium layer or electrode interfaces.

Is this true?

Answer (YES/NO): YES